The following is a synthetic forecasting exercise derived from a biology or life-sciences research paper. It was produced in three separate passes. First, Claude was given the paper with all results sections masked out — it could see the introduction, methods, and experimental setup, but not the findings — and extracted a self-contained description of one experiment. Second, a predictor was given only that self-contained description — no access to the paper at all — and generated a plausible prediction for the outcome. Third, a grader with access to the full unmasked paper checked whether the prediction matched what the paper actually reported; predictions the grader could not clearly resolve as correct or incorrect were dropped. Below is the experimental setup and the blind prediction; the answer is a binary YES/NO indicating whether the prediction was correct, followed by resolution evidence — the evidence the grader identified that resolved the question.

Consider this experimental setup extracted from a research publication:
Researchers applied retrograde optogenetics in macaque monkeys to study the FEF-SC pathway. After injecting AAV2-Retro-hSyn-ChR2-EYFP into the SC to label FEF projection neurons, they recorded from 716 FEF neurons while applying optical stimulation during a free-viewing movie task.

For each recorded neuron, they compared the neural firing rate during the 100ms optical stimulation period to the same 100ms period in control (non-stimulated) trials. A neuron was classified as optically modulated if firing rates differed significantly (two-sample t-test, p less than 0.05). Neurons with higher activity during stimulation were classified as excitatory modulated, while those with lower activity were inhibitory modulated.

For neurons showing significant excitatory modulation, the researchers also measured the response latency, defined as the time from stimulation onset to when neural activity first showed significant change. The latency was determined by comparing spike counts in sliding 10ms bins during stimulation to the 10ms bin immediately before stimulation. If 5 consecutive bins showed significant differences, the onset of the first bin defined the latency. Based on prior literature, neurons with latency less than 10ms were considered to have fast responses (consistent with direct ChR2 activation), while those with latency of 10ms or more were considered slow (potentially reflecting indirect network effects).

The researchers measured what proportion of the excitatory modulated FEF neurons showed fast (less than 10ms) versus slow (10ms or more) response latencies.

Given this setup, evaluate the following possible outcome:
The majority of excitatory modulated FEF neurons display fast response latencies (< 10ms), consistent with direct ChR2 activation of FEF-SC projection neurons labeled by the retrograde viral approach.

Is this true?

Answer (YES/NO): YES